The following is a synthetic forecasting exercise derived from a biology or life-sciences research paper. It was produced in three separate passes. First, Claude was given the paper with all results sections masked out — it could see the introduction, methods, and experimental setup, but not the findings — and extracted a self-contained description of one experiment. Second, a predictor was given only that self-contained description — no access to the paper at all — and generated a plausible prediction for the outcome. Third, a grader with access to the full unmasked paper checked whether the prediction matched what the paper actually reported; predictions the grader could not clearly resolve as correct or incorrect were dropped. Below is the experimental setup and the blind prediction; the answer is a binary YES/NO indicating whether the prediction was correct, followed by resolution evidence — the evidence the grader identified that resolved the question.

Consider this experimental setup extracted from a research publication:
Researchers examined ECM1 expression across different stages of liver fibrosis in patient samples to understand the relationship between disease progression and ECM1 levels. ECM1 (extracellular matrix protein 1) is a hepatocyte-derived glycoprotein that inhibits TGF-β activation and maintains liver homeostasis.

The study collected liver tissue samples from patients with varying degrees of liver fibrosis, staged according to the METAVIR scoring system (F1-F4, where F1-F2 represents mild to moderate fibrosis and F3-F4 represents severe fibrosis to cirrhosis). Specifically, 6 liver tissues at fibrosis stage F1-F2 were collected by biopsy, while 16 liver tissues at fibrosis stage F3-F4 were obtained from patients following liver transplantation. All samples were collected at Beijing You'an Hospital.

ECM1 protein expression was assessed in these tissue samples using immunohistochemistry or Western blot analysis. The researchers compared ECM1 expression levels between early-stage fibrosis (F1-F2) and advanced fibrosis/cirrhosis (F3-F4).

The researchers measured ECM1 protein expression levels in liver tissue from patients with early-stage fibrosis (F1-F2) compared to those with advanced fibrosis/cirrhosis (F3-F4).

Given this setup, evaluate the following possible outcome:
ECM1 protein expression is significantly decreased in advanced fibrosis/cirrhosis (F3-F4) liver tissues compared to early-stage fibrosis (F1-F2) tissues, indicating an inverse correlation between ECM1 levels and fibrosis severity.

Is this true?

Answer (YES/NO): YES